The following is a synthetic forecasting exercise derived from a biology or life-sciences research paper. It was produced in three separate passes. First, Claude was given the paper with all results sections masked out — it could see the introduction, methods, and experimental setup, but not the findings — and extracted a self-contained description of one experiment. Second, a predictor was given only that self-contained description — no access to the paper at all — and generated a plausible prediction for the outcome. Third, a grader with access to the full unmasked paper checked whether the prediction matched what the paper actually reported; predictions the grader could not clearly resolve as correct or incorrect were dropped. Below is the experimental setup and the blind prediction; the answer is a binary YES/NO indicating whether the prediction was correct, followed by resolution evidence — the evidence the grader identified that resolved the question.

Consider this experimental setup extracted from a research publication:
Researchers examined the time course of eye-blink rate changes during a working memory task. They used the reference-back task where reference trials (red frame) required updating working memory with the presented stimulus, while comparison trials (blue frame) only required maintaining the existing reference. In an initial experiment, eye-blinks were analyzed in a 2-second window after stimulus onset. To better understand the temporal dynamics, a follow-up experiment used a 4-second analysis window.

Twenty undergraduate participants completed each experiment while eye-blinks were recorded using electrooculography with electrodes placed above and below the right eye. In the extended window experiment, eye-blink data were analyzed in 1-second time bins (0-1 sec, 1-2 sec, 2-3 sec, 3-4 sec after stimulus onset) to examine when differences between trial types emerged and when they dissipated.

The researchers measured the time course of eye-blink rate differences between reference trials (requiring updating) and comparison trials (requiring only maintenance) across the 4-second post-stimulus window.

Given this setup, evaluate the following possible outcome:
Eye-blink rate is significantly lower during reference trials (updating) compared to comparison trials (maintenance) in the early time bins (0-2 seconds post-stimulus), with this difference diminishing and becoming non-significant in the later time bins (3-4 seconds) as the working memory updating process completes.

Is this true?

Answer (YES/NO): NO